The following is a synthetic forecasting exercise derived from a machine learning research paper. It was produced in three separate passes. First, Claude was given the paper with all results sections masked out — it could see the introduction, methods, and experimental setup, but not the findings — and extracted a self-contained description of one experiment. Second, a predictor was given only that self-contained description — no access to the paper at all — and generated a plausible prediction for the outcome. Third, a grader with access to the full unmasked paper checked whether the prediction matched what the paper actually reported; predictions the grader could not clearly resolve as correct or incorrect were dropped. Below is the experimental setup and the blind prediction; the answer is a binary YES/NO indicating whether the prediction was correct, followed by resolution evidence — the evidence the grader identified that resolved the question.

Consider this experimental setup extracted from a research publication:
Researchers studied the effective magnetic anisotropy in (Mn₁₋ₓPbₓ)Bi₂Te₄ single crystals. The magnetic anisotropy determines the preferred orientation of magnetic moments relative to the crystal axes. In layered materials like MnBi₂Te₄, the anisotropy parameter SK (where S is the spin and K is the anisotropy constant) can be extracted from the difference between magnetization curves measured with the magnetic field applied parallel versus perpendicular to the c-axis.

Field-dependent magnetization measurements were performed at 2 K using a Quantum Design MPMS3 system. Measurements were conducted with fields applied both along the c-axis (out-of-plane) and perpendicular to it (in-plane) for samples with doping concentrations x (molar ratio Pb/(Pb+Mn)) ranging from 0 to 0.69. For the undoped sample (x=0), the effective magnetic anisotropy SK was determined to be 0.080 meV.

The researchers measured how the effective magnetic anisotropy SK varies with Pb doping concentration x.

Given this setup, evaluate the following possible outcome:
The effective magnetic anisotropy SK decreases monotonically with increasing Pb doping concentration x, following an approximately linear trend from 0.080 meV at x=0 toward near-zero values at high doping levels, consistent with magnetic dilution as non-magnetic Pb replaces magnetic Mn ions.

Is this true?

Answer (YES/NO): NO